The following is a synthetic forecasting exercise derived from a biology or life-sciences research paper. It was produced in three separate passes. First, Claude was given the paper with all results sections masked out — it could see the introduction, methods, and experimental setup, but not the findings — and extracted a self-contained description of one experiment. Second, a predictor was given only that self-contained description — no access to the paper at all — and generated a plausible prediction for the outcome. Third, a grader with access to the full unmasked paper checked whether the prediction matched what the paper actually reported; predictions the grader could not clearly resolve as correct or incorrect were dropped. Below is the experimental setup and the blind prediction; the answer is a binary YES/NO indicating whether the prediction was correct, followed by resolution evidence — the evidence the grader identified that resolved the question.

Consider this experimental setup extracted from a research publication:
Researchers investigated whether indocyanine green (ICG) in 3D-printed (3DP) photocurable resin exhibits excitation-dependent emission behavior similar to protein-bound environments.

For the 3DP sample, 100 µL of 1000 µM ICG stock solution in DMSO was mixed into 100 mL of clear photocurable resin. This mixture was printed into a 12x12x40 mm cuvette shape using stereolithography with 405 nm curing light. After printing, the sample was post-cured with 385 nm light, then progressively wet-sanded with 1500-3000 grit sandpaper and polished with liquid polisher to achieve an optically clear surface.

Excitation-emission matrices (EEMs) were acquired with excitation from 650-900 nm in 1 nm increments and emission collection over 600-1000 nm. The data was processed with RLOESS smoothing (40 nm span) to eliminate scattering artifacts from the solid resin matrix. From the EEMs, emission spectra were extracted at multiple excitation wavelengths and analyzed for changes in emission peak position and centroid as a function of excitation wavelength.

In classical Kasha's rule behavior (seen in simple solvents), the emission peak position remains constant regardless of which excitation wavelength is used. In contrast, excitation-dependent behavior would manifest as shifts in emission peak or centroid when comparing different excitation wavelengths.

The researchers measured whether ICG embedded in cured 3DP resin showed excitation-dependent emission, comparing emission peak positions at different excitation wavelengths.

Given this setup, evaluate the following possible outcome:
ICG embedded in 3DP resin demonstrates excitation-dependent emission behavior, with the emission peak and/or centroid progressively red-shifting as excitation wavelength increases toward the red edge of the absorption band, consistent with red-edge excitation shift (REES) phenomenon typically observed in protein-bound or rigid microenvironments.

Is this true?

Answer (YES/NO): YES